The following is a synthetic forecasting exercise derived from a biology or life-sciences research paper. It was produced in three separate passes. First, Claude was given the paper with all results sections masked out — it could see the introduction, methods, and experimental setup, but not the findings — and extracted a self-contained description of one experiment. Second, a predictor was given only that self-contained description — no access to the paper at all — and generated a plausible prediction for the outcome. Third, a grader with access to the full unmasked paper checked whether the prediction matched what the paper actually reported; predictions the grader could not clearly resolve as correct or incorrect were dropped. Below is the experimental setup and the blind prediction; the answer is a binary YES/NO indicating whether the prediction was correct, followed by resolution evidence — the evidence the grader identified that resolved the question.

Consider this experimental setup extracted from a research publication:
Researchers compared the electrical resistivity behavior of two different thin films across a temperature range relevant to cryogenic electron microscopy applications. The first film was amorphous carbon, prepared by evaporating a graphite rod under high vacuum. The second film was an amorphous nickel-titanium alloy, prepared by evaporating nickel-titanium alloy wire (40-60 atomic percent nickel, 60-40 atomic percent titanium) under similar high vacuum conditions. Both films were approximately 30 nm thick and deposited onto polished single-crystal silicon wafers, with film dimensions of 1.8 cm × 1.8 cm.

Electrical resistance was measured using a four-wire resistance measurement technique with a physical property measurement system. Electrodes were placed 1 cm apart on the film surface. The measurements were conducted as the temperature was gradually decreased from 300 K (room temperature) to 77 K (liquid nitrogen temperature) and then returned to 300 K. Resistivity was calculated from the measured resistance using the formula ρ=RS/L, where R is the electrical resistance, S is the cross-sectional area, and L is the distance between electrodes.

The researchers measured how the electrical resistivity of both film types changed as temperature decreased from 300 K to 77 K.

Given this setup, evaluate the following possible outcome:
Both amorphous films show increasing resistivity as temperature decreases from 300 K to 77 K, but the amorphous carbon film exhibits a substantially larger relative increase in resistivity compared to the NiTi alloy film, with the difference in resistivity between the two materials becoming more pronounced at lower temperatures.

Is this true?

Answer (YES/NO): YES